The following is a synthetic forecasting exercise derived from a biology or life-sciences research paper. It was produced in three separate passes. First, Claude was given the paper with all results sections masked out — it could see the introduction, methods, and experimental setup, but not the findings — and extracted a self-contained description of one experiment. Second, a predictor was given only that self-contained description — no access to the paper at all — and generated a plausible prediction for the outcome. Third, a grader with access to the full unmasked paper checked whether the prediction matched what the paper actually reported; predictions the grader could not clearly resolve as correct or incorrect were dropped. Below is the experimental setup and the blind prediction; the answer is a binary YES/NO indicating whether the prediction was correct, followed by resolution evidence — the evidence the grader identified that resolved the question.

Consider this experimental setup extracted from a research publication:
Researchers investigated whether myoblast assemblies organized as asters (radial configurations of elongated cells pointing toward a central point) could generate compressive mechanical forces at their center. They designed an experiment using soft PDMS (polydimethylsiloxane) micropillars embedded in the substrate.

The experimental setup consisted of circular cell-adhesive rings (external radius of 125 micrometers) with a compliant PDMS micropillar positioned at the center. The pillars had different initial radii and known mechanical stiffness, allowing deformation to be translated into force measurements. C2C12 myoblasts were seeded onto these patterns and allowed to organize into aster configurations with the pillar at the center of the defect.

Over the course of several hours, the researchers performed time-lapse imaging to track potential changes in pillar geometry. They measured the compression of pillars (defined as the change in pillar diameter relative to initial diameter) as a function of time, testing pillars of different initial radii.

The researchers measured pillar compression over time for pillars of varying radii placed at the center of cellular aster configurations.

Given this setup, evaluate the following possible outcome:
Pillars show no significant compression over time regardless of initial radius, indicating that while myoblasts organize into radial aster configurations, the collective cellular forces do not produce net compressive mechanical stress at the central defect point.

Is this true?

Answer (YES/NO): NO